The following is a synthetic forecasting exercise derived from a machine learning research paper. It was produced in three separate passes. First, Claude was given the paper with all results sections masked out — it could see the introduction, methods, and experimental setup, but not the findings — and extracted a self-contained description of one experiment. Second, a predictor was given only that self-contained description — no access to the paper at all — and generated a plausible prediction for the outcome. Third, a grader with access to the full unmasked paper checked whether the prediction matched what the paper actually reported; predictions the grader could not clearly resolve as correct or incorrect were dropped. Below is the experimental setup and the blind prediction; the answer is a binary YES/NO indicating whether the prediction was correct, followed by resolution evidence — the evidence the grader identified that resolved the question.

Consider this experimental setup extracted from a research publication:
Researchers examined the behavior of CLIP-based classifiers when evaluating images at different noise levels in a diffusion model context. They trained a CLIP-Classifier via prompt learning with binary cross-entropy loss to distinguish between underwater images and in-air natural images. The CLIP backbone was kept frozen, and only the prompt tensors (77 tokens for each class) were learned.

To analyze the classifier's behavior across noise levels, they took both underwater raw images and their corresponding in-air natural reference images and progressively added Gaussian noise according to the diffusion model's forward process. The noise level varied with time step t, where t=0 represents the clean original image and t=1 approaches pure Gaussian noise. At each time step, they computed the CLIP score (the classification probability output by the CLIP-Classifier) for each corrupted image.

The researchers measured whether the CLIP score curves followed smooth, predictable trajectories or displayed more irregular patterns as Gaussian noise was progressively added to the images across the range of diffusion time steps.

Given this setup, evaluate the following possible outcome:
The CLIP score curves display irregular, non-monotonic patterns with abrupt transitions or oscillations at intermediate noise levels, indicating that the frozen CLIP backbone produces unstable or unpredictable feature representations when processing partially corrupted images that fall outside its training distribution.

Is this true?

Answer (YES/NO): NO